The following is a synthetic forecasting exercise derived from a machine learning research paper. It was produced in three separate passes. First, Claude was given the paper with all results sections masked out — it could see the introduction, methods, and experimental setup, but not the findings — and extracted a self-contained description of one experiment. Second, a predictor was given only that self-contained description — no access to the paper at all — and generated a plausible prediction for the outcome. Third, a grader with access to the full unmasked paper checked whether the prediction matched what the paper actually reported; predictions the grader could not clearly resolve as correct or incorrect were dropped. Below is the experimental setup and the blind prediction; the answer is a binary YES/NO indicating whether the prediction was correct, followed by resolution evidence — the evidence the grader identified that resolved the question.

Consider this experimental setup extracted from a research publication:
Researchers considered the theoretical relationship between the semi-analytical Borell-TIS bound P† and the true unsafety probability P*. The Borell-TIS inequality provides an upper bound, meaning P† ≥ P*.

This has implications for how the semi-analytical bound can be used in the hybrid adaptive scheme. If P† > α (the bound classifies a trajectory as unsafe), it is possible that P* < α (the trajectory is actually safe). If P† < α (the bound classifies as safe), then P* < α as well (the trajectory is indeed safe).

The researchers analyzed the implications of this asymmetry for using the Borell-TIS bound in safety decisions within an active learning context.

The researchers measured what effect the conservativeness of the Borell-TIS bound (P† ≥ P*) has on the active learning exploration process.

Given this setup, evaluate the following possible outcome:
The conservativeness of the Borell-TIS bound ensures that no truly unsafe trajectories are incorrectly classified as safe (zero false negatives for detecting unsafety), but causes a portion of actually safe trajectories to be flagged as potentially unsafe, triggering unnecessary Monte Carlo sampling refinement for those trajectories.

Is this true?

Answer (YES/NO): NO